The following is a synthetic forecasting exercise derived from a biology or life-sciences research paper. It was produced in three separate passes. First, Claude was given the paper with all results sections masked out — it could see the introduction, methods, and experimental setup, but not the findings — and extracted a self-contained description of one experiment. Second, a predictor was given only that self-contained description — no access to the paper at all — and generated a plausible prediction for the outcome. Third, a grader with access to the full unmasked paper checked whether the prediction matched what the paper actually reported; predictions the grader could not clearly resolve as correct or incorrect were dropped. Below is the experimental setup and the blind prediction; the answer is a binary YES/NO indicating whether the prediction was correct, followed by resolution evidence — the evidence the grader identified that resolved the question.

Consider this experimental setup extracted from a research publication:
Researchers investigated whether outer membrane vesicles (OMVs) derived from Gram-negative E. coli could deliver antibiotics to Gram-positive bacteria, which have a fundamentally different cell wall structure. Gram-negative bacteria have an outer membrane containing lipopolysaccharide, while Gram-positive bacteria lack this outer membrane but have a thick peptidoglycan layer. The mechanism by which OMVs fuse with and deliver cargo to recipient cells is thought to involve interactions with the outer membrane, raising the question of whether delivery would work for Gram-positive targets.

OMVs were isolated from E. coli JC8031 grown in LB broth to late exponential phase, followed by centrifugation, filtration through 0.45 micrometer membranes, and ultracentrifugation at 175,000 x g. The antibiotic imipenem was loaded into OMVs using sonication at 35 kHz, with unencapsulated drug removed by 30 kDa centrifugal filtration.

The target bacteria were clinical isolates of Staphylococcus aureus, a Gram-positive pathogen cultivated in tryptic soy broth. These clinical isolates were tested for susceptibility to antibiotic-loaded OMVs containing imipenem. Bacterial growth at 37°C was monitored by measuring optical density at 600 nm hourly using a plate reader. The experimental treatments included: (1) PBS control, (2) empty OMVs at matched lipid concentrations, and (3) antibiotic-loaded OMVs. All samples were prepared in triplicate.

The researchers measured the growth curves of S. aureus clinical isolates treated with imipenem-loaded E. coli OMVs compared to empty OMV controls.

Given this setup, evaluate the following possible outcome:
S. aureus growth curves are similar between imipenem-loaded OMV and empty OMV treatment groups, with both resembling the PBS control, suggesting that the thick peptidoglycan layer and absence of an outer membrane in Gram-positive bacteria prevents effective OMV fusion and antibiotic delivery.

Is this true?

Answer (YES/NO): NO